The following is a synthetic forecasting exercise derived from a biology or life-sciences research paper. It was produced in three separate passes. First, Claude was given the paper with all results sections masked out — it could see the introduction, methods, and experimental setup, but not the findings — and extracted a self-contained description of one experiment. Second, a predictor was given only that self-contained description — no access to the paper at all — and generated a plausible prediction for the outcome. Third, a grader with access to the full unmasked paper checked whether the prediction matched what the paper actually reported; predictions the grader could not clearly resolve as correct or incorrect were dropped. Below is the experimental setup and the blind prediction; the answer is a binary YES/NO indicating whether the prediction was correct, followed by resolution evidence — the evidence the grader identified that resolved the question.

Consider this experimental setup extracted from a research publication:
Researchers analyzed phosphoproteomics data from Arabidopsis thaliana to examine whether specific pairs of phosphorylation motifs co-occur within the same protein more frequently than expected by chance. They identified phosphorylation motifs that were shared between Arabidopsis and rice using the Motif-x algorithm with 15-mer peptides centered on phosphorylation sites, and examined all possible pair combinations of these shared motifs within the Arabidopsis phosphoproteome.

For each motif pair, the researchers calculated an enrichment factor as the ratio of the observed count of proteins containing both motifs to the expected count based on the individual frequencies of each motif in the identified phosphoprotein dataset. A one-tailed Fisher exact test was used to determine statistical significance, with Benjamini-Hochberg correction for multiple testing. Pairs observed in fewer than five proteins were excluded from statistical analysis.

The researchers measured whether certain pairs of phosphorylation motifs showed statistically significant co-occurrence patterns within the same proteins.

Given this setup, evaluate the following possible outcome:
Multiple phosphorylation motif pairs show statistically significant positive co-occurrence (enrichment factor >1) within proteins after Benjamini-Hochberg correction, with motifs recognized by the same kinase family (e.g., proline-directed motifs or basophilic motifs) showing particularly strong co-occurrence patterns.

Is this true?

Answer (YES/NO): YES